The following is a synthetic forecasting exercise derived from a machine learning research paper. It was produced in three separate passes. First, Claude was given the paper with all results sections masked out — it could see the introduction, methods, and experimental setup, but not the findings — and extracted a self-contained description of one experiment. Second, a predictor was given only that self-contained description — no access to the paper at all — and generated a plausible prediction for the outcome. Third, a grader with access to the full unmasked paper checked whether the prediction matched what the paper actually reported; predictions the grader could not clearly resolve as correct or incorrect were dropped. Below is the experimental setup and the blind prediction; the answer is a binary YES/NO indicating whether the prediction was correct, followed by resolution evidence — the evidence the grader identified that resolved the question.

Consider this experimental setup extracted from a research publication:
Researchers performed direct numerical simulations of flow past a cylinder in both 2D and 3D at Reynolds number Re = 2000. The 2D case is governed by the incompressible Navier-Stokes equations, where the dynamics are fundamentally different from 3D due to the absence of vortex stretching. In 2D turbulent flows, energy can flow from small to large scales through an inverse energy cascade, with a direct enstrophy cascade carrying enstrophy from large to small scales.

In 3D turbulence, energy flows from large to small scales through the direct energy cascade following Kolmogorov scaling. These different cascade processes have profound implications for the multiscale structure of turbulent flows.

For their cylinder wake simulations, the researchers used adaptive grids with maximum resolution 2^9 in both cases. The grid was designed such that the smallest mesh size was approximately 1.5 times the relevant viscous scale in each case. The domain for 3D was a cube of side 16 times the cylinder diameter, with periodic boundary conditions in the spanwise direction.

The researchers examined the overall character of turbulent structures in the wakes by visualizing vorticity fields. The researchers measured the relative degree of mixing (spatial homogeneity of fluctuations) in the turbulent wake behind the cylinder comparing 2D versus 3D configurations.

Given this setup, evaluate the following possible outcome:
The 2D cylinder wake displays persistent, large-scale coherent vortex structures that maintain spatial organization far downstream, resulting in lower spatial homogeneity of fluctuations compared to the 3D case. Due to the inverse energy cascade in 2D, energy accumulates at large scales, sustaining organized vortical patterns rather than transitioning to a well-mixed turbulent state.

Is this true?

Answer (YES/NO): YES